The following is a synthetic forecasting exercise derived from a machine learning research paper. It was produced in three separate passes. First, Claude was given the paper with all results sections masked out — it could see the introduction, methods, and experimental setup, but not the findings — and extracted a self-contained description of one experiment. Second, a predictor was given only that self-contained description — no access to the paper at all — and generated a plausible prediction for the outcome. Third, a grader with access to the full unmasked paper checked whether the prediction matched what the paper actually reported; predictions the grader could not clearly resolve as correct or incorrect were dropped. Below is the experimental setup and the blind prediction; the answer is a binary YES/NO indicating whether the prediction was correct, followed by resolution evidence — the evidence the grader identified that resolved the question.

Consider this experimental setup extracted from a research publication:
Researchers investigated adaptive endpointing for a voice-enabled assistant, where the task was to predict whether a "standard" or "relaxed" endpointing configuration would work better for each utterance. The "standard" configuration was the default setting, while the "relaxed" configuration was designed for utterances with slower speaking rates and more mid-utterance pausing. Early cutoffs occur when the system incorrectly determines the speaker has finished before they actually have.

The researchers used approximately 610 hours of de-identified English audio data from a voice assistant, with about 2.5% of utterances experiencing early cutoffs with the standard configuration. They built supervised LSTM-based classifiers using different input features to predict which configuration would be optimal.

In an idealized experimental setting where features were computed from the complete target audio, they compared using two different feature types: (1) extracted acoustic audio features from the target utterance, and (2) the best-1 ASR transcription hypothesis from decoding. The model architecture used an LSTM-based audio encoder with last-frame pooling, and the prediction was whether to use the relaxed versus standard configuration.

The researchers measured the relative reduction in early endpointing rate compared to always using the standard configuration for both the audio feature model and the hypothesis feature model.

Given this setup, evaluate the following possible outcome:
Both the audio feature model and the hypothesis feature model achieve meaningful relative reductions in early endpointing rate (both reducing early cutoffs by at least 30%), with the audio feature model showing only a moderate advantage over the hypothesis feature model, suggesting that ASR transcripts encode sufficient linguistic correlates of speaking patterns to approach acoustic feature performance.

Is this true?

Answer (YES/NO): YES